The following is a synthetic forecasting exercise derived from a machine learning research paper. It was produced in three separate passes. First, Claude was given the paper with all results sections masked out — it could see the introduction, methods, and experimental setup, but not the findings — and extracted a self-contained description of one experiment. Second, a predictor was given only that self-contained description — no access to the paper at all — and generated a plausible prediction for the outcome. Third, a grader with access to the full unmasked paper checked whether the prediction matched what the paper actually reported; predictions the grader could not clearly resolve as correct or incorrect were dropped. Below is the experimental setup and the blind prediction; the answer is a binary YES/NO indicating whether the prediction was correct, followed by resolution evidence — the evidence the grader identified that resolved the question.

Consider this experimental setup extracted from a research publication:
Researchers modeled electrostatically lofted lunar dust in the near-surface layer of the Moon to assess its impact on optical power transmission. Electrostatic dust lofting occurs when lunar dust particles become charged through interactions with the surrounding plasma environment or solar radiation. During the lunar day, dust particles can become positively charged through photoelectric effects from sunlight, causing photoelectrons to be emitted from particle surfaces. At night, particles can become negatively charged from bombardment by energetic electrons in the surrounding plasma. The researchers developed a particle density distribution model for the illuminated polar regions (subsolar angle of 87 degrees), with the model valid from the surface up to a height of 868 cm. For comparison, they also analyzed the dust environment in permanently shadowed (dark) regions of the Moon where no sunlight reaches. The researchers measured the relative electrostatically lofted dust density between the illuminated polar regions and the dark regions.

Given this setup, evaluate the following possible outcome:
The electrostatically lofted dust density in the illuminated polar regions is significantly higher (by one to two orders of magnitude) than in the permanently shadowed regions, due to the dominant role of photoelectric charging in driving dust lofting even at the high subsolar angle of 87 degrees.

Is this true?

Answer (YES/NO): YES